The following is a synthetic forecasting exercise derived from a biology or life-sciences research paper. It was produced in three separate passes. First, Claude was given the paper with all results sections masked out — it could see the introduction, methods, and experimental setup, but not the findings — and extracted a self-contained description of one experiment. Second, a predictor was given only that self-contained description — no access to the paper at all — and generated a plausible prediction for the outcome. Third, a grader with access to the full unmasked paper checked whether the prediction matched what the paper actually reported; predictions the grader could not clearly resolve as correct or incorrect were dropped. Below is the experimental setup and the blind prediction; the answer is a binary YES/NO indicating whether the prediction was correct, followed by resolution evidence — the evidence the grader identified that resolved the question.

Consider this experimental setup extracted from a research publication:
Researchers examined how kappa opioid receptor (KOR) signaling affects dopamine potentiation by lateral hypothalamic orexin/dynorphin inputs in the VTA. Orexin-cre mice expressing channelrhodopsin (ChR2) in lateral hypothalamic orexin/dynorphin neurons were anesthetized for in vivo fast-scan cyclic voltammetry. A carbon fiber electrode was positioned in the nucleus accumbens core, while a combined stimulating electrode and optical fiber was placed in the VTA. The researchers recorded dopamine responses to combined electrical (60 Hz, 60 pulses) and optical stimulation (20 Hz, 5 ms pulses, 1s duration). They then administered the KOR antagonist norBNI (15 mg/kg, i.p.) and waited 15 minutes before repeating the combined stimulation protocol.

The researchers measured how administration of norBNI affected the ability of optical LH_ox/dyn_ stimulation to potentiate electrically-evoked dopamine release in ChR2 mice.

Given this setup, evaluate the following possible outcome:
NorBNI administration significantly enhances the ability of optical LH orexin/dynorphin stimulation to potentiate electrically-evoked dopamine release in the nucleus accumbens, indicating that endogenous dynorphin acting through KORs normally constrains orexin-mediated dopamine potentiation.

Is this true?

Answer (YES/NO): NO